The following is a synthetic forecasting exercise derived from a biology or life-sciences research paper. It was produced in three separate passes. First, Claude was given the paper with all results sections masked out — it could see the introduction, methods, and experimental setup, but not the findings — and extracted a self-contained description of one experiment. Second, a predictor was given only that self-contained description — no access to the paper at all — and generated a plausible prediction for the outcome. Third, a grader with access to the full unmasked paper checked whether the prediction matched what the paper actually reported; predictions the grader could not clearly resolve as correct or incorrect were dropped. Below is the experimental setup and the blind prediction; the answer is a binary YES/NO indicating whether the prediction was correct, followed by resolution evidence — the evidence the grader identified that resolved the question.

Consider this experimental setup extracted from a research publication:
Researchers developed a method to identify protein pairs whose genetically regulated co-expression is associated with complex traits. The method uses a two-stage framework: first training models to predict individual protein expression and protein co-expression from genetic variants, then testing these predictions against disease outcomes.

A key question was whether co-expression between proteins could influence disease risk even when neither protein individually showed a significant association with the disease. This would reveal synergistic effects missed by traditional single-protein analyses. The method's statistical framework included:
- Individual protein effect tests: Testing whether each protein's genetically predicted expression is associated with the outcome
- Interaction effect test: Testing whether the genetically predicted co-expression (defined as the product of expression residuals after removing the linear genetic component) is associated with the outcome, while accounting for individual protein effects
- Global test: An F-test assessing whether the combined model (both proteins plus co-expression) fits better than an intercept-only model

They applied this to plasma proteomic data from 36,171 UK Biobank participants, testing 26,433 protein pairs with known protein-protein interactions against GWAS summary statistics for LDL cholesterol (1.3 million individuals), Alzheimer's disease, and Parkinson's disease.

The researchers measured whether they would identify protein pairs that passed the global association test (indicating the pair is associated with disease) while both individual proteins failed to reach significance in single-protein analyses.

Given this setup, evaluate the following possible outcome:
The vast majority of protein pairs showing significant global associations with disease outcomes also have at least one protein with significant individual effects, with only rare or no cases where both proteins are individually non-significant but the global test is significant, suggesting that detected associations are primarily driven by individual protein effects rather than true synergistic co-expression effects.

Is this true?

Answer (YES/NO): NO